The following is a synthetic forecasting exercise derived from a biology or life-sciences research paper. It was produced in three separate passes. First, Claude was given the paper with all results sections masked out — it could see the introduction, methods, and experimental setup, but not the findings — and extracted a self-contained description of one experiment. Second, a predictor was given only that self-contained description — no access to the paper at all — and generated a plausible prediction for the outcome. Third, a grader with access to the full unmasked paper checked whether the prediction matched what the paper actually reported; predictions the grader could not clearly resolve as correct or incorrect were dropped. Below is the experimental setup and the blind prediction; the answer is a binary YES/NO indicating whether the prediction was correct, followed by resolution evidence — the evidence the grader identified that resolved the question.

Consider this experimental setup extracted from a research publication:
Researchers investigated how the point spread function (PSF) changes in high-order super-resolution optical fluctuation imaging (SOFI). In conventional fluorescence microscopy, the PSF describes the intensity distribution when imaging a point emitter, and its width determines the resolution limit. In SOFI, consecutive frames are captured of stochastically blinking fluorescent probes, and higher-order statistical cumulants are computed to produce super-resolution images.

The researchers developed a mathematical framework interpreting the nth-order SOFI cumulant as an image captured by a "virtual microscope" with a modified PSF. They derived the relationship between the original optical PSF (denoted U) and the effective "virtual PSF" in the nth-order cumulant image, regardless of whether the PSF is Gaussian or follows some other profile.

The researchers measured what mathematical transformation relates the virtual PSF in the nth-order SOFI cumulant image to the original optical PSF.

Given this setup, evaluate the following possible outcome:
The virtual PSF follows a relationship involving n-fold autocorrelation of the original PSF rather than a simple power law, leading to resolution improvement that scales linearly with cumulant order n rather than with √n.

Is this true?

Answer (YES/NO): NO